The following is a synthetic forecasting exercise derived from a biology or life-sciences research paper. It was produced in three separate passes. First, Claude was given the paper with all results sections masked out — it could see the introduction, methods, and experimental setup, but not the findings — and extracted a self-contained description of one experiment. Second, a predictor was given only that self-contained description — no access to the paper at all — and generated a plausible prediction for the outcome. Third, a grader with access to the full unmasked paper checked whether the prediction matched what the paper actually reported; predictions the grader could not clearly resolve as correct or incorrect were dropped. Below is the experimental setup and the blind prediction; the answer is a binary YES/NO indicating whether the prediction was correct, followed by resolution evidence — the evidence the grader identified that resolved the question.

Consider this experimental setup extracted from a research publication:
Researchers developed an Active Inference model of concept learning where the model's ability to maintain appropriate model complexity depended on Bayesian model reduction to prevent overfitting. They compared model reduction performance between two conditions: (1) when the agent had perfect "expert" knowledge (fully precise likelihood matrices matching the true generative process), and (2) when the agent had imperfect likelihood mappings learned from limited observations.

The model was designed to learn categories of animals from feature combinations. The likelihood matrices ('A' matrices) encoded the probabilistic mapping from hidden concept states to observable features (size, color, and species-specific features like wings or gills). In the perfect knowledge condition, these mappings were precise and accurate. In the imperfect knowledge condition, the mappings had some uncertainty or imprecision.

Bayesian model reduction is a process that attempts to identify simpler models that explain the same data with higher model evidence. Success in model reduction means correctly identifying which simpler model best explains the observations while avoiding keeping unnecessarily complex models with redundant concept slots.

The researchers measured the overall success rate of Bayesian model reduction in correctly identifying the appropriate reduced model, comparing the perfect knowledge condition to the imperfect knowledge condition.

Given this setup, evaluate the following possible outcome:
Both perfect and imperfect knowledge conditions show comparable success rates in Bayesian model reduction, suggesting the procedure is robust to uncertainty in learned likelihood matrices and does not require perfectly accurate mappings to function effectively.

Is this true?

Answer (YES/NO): NO